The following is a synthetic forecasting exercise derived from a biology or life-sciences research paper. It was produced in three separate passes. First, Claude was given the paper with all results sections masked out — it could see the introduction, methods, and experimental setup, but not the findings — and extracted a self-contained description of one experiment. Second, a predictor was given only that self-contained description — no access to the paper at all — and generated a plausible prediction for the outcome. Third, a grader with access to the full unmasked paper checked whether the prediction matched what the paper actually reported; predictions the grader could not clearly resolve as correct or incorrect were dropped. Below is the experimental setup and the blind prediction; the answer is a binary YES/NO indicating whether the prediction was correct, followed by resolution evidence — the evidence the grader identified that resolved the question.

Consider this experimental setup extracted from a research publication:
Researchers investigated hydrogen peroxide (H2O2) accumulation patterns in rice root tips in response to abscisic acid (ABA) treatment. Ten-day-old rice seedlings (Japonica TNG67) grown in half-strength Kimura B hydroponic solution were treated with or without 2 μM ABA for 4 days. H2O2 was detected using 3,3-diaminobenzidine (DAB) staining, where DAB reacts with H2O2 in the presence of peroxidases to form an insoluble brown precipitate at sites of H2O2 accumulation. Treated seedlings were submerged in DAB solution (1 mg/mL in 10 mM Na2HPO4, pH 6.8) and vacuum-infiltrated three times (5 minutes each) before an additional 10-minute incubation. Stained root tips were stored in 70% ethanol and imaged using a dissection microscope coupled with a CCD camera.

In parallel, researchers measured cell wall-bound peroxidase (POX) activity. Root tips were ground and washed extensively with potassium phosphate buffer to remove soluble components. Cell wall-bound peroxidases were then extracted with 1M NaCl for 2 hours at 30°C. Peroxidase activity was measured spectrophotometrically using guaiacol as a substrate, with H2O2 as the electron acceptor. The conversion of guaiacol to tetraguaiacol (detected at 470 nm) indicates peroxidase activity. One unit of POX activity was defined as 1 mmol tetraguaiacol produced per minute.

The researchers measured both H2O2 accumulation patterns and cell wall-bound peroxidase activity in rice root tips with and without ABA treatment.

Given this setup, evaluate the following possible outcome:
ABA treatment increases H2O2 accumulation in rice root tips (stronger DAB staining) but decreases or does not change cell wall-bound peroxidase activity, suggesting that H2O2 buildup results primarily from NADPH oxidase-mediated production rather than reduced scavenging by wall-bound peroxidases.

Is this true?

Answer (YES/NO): NO